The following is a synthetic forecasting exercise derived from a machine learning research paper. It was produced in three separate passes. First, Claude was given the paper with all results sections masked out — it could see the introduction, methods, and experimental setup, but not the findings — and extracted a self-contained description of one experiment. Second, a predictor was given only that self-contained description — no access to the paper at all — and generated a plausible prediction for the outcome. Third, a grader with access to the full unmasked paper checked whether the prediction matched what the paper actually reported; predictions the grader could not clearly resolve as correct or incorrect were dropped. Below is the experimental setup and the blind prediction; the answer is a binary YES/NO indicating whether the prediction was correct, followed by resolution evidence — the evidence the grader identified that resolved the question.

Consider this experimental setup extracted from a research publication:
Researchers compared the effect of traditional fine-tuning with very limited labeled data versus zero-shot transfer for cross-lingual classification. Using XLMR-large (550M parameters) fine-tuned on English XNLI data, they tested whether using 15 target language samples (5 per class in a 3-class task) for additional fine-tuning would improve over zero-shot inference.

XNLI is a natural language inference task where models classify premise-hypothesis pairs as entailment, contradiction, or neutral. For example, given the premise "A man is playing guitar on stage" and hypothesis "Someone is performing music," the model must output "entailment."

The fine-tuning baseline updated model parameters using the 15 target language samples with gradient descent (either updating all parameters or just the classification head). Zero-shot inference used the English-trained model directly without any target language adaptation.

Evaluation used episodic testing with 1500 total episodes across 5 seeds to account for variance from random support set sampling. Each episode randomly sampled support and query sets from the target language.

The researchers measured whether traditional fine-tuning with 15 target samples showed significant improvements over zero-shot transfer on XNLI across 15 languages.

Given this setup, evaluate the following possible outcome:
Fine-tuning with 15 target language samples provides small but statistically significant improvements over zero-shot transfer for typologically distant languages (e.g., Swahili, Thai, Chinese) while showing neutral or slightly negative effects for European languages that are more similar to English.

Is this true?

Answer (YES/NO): NO